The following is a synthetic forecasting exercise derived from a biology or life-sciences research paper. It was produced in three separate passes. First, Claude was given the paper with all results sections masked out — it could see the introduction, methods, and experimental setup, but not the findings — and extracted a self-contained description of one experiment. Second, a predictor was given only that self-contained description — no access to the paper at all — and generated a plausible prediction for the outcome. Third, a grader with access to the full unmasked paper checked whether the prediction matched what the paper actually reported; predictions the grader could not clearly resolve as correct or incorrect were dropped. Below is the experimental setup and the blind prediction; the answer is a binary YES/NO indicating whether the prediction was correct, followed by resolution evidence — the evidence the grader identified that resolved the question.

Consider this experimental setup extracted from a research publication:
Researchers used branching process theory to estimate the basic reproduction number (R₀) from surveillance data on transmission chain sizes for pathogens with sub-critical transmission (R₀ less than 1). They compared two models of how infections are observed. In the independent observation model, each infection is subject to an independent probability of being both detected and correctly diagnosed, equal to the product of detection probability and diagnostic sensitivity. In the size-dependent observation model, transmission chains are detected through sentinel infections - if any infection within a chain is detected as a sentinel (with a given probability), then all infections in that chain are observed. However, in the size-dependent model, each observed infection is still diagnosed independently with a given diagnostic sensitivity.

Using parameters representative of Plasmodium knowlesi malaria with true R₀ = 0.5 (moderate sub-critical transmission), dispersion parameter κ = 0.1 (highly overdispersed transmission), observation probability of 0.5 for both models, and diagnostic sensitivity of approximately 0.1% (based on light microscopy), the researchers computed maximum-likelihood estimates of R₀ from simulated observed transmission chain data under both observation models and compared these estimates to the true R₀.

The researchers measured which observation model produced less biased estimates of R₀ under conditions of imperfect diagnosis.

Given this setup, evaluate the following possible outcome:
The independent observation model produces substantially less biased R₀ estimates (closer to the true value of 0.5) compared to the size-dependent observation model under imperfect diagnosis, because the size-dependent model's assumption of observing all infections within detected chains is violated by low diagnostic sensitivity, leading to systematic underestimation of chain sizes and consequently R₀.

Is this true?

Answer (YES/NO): NO